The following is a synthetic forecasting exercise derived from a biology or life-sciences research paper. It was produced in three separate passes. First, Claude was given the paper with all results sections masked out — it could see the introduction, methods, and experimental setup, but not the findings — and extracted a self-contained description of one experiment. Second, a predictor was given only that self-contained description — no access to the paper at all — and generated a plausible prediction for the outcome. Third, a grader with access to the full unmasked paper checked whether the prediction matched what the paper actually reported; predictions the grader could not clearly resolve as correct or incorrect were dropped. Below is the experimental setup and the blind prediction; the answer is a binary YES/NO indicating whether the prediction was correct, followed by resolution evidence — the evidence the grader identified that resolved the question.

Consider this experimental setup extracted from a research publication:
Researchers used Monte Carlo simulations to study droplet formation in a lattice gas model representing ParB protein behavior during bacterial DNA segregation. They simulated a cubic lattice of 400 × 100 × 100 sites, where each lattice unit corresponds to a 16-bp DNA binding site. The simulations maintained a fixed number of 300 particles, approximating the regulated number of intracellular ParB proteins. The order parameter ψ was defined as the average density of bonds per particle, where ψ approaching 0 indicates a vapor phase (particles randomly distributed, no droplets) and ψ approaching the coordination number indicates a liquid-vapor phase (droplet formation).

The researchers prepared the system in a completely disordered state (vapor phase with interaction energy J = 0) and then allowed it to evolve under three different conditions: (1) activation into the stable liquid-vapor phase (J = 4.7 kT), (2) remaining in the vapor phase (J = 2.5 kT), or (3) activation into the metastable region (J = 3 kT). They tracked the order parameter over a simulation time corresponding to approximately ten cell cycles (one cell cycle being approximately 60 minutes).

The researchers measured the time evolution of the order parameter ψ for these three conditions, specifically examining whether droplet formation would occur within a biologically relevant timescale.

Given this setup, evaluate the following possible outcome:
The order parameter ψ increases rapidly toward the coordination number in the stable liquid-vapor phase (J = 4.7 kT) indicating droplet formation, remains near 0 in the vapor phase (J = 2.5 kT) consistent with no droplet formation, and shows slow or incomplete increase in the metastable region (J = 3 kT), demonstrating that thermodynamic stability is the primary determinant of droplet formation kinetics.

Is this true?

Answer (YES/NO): NO